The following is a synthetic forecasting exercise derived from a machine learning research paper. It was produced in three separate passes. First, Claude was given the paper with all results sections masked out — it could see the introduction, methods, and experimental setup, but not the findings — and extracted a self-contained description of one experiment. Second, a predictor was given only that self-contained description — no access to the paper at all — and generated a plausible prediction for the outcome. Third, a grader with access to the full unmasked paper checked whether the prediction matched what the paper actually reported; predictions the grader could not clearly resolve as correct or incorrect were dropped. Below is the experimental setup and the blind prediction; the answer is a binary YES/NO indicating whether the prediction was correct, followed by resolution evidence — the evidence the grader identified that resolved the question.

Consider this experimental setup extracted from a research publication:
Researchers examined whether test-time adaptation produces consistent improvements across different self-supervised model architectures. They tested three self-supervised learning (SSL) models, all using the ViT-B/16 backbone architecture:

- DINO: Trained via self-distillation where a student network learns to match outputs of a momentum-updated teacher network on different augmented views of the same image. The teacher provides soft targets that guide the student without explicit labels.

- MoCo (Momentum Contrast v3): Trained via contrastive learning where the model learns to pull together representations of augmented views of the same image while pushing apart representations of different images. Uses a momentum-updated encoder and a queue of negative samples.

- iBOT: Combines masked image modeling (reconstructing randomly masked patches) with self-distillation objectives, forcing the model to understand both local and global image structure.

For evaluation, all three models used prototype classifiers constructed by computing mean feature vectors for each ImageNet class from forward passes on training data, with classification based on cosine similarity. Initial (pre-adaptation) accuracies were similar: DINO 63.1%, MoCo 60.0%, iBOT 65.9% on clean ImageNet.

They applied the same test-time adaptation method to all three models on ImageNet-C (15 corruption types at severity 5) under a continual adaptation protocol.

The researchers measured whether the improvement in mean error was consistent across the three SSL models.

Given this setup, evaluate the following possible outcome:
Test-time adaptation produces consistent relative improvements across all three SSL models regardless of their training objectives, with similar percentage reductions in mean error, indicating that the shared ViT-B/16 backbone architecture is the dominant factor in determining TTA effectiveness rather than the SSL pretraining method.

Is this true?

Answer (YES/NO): NO